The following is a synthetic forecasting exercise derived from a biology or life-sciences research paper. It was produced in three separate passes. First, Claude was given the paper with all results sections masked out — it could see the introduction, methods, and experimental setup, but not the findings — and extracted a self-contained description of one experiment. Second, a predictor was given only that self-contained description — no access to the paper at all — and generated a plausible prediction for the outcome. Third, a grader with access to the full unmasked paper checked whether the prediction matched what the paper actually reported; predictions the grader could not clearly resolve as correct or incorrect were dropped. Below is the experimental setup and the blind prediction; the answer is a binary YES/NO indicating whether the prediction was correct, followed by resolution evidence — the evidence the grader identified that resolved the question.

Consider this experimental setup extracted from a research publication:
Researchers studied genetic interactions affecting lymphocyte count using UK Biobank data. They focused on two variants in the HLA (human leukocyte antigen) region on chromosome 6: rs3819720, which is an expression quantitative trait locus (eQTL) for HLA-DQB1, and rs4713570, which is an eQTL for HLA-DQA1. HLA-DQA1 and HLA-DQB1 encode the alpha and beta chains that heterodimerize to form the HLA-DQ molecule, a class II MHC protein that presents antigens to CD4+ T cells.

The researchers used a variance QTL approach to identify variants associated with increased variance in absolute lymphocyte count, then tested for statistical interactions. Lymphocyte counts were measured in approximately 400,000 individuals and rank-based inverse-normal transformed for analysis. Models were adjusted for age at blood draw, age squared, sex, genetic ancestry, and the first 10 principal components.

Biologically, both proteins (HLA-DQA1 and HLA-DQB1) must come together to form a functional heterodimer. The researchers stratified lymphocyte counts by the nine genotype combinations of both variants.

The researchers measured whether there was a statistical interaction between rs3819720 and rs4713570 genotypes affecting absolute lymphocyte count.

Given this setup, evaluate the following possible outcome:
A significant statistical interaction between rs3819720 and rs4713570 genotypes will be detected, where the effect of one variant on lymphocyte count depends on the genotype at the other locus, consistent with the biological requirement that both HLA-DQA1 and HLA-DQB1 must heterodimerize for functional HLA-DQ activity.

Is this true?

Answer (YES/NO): YES